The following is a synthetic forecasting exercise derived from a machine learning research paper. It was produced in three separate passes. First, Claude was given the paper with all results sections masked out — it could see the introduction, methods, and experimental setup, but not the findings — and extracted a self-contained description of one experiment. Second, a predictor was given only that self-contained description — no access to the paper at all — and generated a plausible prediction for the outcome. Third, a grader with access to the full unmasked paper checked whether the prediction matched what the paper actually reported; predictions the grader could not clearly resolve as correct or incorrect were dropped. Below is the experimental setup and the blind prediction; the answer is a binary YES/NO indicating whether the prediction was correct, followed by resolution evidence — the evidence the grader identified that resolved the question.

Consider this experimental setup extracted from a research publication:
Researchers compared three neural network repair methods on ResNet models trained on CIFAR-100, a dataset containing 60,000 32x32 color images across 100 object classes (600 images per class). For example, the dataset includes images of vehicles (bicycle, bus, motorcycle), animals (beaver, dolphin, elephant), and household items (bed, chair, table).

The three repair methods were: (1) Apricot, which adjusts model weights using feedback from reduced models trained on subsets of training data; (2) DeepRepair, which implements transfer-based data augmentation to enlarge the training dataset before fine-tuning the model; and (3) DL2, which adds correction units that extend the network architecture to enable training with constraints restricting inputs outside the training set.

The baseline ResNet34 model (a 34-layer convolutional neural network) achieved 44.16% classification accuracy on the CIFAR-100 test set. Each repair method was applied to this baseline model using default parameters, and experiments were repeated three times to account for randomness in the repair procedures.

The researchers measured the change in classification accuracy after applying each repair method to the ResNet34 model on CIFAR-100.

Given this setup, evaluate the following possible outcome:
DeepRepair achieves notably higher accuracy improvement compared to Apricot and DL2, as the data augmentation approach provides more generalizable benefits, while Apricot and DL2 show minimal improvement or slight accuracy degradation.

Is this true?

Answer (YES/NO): NO